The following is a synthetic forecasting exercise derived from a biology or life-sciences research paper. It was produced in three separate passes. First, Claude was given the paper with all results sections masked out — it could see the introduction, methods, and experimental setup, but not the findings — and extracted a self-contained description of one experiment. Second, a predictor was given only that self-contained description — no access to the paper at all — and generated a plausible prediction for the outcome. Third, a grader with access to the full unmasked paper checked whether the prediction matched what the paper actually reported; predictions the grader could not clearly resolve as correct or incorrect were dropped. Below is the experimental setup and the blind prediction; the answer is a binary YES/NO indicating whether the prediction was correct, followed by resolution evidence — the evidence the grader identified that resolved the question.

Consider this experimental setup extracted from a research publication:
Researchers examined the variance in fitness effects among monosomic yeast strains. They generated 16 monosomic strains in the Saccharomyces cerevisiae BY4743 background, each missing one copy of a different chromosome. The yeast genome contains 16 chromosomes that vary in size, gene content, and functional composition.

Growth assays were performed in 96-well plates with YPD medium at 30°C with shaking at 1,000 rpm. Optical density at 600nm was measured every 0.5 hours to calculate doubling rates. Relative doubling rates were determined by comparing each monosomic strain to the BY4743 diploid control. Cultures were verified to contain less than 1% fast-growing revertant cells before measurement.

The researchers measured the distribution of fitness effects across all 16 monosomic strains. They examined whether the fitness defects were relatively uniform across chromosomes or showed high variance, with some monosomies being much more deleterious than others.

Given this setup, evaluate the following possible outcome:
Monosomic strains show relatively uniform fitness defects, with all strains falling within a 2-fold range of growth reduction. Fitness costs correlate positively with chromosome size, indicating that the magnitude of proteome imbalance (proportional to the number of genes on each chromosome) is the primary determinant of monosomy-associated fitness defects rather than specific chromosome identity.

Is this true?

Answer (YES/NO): NO